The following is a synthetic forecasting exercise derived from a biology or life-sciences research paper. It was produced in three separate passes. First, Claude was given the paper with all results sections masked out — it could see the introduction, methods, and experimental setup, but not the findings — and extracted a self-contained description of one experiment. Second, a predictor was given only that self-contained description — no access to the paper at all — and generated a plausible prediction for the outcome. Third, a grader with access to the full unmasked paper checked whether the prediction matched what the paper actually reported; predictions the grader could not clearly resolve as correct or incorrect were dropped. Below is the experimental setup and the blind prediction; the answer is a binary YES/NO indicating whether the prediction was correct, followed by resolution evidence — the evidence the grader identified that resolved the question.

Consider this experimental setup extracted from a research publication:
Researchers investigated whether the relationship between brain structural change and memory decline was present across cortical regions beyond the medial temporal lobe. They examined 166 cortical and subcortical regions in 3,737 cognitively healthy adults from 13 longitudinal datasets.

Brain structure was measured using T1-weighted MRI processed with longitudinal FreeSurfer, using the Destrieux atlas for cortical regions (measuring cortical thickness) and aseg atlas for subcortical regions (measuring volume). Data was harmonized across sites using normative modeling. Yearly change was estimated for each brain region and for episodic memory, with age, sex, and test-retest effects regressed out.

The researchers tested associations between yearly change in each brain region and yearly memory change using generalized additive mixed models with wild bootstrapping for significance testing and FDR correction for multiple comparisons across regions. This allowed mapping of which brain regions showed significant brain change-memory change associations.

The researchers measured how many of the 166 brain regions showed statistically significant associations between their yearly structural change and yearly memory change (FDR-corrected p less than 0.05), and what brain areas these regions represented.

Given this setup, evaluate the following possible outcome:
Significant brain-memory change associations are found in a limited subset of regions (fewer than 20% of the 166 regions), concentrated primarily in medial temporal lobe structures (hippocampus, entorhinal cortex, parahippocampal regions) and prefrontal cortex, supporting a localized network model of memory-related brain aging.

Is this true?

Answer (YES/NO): NO